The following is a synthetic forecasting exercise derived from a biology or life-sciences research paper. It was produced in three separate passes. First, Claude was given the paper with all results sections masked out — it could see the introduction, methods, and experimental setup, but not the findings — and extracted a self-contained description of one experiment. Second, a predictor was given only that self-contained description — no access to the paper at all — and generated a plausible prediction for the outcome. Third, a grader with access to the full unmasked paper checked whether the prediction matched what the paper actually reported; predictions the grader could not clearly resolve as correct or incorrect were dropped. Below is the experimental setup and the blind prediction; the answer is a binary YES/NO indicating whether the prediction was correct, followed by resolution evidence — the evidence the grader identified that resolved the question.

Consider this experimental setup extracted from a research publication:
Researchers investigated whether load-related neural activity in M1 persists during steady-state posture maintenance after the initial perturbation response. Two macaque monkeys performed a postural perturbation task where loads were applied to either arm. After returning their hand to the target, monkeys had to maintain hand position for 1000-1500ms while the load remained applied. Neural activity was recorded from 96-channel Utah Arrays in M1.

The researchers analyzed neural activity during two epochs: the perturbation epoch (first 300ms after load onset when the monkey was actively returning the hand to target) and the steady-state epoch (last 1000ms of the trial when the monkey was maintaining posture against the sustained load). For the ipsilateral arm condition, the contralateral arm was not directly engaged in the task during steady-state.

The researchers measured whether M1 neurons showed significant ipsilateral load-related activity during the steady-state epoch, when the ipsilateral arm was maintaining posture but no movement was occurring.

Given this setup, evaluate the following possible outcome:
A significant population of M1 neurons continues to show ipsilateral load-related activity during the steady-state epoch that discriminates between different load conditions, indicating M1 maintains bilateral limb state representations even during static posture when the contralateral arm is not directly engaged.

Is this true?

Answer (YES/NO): YES